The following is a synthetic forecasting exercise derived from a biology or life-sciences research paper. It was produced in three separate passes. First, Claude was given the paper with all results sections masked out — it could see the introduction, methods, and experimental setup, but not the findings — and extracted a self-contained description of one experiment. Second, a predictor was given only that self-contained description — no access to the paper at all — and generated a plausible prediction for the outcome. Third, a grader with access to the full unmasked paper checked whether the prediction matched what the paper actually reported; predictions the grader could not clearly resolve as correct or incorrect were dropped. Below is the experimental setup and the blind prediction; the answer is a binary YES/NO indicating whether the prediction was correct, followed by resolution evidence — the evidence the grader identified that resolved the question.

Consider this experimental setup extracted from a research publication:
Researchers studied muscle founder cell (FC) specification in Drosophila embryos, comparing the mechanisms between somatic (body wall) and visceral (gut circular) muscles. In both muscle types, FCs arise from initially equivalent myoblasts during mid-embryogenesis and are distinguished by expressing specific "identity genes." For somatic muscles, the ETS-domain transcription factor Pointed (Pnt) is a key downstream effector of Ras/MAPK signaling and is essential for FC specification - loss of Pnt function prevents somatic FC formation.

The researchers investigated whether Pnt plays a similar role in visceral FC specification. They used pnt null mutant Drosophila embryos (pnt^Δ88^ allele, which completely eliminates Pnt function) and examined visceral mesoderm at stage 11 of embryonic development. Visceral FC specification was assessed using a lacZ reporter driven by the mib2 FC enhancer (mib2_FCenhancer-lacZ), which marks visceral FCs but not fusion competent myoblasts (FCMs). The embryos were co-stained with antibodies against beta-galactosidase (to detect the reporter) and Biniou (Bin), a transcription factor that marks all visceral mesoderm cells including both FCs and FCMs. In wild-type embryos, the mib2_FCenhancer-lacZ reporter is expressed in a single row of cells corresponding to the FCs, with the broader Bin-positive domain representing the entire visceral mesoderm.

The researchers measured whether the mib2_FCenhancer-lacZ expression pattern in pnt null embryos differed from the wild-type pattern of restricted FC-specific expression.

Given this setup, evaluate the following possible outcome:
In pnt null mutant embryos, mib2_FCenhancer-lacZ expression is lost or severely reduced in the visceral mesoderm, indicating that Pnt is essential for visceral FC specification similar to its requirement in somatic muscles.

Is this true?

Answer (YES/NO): NO